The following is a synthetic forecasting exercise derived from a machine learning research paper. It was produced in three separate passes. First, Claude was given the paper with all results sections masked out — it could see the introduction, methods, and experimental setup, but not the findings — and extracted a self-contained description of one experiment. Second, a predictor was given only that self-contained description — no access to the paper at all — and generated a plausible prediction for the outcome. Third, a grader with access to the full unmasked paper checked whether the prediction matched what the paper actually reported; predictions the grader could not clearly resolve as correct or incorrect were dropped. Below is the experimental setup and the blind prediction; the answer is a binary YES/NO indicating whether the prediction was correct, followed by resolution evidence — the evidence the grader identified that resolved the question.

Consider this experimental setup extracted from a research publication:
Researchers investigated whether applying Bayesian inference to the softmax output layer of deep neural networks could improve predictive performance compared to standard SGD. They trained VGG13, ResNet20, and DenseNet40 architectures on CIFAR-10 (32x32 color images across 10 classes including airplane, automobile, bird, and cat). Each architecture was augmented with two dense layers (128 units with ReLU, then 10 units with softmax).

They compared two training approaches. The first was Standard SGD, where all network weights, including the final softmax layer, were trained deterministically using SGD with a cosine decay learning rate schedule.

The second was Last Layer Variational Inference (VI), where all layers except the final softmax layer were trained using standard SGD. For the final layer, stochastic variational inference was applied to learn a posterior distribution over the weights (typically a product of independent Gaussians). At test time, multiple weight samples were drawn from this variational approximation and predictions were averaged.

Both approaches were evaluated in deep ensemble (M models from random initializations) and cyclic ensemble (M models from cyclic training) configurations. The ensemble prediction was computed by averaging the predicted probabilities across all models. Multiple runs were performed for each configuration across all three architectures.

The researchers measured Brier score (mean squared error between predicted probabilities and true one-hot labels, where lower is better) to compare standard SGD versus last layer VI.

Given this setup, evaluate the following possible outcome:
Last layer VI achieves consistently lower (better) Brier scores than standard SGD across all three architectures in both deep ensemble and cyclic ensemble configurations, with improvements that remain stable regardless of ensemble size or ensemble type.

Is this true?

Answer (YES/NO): NO